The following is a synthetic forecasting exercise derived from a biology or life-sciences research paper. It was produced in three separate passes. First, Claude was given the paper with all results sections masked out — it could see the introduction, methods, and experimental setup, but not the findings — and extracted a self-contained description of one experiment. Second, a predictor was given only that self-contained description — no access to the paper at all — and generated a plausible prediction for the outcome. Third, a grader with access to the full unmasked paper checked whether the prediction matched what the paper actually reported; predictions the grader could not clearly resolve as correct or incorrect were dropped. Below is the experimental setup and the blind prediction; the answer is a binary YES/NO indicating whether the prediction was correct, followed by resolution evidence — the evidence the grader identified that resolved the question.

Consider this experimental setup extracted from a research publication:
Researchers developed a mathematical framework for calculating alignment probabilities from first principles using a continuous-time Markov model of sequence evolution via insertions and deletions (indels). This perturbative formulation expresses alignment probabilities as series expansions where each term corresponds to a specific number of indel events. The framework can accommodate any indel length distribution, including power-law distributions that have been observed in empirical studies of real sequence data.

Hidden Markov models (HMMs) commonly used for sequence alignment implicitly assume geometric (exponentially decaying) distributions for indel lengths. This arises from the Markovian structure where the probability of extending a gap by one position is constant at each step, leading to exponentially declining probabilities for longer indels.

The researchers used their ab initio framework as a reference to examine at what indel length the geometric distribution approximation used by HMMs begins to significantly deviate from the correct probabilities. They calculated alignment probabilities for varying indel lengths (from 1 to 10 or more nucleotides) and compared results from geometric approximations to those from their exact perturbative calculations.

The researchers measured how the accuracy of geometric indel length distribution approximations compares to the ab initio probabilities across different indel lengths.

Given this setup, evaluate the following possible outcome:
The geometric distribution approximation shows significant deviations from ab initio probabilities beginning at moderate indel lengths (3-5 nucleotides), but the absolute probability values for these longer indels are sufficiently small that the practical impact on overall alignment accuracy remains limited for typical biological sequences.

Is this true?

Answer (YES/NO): NO